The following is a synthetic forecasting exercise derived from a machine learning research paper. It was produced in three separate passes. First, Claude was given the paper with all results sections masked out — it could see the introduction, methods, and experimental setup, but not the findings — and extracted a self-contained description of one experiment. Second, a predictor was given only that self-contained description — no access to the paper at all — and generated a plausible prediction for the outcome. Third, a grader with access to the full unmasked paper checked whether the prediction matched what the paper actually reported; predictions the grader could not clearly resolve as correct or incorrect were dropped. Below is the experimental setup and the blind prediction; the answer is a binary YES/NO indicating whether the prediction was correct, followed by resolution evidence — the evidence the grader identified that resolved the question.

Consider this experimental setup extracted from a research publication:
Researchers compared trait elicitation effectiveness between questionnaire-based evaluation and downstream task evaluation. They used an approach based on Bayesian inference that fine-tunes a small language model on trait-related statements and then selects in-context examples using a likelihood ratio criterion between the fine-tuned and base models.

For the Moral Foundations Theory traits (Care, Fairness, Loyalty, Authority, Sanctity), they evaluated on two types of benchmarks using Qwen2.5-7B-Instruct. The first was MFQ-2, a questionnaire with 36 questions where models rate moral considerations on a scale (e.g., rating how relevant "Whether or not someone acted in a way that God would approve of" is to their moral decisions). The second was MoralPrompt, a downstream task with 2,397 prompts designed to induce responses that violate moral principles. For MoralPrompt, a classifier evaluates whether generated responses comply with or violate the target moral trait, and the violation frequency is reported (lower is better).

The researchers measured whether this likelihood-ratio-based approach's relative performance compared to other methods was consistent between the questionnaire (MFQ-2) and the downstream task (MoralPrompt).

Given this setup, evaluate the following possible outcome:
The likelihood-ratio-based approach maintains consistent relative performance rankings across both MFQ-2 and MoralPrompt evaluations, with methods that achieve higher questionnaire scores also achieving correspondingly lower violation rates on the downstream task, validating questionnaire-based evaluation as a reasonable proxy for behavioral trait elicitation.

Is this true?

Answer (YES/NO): NO